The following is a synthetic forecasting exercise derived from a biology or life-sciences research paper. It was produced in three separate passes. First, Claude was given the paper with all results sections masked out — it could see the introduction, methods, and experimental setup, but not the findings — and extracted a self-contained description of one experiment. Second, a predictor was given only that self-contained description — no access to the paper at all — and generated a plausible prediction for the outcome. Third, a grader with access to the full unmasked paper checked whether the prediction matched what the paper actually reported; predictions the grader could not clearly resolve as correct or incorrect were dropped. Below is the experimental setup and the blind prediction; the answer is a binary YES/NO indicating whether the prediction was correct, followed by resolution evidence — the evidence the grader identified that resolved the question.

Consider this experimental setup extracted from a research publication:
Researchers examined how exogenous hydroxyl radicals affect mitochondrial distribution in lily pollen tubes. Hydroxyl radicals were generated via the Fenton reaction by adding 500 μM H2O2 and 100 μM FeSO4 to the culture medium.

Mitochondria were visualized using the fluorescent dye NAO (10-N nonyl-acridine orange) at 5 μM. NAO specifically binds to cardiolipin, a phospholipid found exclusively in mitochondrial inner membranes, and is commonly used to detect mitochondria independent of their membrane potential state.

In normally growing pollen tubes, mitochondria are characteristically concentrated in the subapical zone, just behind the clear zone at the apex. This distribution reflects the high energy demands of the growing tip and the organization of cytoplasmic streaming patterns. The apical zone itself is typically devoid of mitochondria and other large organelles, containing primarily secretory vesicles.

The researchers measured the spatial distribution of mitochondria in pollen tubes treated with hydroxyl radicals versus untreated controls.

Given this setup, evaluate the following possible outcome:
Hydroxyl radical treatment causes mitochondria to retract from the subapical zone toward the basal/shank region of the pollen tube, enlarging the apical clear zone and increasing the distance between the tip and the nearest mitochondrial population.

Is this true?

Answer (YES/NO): NO